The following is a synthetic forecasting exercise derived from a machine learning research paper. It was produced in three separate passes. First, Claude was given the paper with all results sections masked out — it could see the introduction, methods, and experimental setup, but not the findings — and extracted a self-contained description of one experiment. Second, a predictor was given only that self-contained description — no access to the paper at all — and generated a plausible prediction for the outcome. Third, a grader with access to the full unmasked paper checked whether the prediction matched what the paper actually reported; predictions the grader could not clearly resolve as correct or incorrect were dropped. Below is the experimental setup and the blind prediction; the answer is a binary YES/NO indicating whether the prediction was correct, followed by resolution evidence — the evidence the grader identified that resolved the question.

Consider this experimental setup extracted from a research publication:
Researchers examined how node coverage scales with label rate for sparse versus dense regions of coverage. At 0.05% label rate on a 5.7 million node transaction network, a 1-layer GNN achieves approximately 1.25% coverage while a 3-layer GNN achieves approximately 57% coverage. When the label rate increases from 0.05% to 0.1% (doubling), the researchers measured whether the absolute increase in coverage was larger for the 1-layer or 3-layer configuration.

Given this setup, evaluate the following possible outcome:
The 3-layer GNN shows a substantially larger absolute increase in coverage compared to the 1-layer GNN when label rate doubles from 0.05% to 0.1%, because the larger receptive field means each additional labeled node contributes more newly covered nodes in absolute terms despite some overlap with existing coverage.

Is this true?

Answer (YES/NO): YES